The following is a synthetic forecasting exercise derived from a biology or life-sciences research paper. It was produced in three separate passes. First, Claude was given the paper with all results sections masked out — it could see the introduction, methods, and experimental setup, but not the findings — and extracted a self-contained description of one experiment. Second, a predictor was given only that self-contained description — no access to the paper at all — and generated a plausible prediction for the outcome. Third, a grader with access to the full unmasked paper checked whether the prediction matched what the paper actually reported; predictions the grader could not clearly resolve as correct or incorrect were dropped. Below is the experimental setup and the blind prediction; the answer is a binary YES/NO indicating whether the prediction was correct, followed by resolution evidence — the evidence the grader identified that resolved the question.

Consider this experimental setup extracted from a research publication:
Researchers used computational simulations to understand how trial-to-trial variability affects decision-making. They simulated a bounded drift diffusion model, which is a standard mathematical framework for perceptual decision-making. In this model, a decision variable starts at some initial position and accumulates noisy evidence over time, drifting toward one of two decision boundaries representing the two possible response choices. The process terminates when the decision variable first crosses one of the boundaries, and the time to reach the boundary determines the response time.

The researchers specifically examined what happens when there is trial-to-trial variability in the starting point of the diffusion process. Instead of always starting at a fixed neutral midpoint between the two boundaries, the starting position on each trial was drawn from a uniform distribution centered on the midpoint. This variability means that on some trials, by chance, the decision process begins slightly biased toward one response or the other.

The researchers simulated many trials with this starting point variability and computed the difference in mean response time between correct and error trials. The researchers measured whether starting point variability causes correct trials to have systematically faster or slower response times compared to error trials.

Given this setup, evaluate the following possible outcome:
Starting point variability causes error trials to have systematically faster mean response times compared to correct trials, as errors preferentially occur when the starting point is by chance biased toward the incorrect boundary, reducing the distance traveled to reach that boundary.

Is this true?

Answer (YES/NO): YES